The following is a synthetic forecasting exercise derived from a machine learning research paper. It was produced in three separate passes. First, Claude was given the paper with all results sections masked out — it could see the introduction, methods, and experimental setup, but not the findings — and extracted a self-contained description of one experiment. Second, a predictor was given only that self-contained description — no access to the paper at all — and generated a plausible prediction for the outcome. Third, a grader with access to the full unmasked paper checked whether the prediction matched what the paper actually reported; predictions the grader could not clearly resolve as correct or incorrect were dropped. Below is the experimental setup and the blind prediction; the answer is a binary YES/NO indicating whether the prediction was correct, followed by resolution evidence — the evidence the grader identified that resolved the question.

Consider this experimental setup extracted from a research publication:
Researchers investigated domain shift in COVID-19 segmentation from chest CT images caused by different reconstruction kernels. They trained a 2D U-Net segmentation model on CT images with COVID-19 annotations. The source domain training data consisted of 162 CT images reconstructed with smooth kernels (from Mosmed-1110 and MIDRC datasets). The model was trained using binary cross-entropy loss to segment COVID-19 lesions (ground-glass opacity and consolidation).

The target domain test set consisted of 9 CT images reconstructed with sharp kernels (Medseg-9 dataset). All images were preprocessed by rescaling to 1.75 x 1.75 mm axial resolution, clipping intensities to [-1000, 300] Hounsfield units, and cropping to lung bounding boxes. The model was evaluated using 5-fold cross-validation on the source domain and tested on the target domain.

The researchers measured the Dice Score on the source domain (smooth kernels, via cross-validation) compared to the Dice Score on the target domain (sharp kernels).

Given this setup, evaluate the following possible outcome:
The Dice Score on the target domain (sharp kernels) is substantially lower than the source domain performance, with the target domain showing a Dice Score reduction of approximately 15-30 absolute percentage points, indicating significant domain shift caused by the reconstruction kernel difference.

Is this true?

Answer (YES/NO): NO